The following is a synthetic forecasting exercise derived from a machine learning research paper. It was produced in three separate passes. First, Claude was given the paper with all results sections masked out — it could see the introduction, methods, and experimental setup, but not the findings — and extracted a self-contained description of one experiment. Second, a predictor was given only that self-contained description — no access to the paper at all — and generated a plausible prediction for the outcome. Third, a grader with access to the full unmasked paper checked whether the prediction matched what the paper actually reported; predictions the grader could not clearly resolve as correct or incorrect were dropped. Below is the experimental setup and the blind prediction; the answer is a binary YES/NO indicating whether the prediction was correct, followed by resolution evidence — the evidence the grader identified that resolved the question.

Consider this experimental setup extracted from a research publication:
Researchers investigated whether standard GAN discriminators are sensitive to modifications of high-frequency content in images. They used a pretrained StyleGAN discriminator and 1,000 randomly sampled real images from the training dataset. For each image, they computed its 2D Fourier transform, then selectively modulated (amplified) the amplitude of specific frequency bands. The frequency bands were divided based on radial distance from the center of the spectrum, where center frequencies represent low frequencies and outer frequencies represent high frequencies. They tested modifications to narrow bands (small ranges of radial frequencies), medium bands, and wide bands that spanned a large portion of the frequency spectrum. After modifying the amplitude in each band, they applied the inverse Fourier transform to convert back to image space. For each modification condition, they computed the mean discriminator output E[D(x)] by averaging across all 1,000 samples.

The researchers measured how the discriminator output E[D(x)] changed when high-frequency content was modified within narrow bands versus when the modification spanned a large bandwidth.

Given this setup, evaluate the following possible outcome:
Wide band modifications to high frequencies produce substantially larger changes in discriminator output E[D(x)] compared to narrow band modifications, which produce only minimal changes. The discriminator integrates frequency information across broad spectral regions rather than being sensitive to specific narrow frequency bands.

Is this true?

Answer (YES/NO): YES